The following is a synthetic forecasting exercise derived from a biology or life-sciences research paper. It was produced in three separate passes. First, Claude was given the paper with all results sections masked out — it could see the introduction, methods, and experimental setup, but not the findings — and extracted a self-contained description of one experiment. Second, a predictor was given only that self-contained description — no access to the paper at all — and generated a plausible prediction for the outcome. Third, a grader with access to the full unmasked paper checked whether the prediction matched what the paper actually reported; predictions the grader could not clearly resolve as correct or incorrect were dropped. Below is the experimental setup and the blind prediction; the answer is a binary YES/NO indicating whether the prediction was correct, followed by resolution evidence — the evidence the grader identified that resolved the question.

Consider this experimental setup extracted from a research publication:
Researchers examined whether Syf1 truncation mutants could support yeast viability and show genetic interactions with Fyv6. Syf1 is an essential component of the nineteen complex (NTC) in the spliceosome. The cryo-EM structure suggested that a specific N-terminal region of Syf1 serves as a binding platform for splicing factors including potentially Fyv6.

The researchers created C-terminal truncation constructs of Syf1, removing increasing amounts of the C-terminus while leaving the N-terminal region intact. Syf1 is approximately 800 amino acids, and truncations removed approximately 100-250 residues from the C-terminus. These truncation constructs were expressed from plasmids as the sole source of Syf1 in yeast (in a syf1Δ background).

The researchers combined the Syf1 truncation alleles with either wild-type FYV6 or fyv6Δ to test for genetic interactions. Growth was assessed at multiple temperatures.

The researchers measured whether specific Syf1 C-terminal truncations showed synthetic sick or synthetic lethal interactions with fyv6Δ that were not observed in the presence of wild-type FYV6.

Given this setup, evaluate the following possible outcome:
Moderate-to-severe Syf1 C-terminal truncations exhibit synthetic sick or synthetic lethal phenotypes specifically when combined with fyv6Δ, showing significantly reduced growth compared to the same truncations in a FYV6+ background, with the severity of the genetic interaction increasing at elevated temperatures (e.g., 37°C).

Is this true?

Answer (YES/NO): NO